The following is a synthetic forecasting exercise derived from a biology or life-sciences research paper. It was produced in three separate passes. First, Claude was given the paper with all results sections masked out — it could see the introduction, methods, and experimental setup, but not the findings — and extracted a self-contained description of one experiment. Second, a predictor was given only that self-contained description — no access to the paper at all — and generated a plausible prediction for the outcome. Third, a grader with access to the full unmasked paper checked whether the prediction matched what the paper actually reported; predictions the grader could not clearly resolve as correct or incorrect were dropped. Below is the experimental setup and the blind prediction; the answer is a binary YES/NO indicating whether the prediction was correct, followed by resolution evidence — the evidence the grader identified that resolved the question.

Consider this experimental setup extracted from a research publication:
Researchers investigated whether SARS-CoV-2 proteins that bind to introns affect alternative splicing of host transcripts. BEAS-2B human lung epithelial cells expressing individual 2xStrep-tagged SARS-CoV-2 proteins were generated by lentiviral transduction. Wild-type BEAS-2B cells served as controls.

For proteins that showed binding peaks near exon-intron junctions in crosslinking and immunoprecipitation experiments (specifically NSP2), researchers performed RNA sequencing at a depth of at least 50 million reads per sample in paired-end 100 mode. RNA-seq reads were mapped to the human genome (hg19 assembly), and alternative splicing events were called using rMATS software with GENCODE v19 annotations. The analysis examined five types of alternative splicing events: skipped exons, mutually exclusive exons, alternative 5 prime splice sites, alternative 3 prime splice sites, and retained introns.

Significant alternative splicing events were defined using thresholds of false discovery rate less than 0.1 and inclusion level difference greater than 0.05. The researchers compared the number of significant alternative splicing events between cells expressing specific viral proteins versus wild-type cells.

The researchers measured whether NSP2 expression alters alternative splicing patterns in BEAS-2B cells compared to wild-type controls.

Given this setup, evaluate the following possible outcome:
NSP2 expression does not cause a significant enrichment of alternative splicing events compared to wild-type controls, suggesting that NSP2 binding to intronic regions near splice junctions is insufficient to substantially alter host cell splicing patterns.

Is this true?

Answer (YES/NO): YES